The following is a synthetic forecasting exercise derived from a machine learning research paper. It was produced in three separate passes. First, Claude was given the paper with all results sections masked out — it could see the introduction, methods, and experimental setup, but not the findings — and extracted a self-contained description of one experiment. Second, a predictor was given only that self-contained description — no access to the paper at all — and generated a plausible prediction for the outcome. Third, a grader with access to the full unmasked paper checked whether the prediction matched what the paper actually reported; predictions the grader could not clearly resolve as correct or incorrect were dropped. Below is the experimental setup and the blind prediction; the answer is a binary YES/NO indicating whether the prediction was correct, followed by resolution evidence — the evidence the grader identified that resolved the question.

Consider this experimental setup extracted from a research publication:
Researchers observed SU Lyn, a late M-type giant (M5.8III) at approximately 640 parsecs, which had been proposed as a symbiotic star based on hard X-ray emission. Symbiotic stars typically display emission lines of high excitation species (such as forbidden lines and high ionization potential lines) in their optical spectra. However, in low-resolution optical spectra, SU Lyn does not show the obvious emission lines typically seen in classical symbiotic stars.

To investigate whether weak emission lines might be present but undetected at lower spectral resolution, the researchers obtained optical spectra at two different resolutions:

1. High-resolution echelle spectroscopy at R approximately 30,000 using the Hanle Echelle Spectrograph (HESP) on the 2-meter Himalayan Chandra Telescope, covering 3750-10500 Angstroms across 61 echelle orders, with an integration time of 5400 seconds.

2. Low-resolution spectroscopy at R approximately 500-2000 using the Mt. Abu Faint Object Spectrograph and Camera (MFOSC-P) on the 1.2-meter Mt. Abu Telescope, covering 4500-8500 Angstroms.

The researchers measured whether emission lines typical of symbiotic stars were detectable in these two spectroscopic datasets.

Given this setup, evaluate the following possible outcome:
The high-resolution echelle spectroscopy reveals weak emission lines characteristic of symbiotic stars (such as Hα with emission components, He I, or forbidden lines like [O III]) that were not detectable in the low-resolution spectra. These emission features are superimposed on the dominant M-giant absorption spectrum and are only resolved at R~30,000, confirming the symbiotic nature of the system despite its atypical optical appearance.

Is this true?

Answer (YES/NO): YES